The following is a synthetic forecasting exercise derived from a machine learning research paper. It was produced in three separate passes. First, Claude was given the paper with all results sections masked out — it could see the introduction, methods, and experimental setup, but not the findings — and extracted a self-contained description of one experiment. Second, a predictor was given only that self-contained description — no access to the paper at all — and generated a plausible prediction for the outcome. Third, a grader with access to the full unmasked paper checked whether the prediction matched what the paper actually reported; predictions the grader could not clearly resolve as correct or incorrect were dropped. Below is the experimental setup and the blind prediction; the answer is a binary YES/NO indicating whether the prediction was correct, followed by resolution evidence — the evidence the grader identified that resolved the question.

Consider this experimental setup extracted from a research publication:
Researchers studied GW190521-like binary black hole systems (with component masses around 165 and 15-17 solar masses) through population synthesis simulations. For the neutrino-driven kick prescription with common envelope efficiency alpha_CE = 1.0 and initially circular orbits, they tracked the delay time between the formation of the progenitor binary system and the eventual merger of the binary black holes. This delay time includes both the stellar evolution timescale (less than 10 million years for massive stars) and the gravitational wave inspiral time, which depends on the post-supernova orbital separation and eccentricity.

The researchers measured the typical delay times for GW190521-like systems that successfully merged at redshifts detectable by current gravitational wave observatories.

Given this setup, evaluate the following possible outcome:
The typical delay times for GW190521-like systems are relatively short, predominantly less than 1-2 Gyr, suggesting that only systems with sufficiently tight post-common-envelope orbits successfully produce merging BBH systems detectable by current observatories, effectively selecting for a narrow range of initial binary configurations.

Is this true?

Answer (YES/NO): NO